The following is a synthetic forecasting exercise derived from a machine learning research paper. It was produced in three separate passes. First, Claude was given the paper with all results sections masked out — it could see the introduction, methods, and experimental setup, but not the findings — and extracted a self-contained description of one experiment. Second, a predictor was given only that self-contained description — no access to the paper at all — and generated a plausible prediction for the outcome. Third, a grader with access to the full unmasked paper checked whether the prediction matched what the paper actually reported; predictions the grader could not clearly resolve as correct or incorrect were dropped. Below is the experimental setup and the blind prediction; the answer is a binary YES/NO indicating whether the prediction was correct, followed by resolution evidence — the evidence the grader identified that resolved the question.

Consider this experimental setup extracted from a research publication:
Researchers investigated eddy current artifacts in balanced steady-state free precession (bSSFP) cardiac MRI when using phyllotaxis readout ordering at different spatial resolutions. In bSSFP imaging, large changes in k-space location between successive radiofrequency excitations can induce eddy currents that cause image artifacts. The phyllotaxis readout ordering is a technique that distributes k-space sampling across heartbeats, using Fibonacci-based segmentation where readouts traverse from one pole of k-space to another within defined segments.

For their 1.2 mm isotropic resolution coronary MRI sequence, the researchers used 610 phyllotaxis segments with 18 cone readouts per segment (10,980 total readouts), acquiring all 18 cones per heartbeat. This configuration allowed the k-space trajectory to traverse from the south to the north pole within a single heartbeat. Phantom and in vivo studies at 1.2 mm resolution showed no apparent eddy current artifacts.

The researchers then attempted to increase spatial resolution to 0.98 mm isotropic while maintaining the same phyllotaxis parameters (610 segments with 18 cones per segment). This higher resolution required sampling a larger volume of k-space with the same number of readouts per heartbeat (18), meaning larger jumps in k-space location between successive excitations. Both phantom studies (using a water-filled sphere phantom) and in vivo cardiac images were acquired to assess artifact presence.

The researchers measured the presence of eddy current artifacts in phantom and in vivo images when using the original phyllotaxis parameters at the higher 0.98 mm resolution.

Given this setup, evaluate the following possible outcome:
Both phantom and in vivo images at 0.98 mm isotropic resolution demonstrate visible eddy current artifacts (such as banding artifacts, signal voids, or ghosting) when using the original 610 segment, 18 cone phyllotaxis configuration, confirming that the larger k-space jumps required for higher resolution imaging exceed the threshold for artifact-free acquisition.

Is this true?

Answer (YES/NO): YES